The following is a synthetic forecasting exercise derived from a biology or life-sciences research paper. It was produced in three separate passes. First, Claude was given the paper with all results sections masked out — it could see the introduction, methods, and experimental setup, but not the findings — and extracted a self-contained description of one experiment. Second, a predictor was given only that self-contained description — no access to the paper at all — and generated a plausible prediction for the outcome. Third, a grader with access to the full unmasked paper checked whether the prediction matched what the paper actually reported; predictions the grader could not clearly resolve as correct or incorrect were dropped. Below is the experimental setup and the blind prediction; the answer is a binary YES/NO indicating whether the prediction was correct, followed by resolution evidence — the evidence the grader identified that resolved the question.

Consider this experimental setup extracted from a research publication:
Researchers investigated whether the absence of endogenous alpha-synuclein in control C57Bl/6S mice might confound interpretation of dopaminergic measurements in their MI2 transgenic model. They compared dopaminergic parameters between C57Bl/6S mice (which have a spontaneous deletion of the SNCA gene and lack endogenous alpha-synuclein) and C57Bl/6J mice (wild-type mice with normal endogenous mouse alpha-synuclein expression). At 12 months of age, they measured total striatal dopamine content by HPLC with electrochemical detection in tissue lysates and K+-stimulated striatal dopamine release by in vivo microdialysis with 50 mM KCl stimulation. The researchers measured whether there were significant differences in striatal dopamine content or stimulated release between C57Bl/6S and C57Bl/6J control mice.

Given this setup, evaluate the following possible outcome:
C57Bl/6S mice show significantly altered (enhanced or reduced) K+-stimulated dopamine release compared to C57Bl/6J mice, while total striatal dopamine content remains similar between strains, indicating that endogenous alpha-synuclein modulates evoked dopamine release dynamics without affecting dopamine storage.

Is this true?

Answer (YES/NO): NO